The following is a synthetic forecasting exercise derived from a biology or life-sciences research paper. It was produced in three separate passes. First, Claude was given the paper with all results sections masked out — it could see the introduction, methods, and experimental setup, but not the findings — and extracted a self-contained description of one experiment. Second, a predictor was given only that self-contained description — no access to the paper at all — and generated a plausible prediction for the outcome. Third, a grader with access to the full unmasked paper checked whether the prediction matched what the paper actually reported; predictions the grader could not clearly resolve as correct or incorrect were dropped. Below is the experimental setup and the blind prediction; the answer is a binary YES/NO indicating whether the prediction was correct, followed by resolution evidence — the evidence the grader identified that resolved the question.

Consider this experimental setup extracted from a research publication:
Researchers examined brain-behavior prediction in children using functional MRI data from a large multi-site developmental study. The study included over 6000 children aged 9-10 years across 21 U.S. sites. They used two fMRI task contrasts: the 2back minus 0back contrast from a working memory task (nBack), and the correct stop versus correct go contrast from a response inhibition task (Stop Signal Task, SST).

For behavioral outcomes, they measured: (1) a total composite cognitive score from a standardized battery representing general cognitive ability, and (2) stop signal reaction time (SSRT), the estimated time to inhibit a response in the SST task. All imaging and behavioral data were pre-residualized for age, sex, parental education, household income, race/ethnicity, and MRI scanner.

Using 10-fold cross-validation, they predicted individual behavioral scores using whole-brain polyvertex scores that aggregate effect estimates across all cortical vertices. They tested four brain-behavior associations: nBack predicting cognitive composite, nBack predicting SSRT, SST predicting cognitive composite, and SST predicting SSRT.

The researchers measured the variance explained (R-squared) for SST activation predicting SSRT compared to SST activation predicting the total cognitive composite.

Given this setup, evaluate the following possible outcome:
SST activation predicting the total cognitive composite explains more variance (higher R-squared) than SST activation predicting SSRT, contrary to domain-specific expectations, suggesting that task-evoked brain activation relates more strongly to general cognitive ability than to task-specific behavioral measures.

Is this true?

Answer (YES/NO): NO